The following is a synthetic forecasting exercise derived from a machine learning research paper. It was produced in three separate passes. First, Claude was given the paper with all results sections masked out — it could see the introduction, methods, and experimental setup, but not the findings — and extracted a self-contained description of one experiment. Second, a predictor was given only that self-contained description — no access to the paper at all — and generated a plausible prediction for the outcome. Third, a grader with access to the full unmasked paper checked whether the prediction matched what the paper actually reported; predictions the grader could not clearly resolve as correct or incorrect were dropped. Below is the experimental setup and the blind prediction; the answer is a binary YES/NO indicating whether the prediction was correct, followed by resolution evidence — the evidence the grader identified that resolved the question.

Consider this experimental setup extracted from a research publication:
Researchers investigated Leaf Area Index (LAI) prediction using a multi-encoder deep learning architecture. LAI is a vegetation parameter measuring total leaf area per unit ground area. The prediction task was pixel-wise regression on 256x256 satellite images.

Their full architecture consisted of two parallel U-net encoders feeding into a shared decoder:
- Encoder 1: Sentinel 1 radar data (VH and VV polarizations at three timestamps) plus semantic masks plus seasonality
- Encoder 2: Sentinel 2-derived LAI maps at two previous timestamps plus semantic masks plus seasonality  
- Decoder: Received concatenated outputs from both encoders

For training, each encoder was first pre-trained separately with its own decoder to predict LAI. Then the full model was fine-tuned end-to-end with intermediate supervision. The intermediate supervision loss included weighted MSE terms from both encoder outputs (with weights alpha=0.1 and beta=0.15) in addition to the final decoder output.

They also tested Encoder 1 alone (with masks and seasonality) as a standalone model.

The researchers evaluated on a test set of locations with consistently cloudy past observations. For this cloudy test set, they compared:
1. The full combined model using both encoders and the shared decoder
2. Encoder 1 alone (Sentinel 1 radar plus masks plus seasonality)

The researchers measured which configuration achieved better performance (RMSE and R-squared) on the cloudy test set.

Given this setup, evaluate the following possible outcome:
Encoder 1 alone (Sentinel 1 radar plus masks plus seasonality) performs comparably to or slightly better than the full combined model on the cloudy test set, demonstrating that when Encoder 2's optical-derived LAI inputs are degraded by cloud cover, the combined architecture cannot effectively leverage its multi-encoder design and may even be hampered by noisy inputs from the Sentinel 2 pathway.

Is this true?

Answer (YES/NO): YES